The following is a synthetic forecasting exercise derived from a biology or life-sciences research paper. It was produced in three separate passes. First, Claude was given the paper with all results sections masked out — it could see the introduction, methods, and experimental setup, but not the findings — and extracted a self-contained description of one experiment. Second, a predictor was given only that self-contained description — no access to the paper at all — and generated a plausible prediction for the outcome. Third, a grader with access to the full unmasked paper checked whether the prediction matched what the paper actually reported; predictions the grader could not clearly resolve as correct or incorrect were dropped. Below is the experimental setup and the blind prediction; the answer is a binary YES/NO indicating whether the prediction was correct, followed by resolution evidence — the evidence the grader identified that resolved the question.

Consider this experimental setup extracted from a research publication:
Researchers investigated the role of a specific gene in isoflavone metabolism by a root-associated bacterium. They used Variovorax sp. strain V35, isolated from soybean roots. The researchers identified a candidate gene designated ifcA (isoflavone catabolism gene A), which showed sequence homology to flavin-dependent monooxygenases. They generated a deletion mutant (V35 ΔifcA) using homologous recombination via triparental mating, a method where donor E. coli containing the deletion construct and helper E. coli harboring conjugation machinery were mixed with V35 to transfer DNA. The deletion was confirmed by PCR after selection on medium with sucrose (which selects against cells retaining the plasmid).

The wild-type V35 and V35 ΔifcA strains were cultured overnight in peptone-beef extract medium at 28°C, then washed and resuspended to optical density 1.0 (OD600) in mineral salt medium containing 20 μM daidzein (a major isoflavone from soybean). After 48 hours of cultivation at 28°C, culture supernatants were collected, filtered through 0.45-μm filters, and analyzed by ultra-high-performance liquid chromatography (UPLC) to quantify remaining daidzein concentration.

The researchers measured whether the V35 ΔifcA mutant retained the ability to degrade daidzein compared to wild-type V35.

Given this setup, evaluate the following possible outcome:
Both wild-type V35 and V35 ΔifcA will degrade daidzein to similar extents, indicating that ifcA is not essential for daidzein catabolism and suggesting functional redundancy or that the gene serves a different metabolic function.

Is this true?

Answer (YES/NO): NO